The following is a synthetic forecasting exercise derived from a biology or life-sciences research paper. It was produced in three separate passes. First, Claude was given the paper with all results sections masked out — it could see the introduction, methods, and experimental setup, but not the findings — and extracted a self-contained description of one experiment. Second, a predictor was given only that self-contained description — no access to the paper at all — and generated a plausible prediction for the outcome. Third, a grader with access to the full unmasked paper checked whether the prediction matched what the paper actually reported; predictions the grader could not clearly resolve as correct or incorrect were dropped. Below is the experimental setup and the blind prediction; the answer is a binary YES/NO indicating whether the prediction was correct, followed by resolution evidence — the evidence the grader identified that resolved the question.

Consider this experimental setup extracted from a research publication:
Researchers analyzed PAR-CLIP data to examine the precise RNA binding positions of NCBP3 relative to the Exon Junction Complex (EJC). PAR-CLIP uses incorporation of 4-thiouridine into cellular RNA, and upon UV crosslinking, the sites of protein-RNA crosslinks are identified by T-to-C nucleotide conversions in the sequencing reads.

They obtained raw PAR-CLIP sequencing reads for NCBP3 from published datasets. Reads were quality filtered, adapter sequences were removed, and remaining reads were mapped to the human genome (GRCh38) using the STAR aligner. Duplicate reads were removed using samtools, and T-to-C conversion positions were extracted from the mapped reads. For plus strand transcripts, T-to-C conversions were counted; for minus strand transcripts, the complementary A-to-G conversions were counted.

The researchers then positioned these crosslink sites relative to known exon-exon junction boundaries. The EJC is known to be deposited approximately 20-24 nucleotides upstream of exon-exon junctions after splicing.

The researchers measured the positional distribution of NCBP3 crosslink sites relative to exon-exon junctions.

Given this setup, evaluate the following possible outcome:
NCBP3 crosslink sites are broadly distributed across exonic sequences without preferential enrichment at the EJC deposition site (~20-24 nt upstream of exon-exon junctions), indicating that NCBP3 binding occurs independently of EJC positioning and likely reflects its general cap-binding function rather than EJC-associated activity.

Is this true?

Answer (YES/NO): NO